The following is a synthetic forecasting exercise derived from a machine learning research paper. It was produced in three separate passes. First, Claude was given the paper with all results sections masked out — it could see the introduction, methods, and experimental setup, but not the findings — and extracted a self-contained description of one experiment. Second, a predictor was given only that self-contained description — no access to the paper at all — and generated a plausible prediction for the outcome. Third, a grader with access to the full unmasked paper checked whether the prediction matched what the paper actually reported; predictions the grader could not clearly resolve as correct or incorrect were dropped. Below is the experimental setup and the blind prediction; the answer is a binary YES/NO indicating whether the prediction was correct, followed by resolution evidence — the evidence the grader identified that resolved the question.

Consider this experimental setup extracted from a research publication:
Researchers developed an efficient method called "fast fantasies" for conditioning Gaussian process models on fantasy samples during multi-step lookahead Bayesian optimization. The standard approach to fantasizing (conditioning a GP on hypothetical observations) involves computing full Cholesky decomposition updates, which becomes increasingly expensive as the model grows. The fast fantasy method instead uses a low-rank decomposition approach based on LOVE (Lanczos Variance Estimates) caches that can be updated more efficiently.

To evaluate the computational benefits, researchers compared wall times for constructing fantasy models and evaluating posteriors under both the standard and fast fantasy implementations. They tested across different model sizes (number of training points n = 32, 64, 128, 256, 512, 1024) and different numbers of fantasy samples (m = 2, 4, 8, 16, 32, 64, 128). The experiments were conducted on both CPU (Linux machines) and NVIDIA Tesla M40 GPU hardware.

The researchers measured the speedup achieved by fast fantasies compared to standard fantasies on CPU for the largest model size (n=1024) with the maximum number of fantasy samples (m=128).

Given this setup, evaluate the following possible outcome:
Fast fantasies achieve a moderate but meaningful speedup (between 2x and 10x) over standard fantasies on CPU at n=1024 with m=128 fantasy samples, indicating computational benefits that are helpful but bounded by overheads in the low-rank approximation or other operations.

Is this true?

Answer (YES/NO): NO